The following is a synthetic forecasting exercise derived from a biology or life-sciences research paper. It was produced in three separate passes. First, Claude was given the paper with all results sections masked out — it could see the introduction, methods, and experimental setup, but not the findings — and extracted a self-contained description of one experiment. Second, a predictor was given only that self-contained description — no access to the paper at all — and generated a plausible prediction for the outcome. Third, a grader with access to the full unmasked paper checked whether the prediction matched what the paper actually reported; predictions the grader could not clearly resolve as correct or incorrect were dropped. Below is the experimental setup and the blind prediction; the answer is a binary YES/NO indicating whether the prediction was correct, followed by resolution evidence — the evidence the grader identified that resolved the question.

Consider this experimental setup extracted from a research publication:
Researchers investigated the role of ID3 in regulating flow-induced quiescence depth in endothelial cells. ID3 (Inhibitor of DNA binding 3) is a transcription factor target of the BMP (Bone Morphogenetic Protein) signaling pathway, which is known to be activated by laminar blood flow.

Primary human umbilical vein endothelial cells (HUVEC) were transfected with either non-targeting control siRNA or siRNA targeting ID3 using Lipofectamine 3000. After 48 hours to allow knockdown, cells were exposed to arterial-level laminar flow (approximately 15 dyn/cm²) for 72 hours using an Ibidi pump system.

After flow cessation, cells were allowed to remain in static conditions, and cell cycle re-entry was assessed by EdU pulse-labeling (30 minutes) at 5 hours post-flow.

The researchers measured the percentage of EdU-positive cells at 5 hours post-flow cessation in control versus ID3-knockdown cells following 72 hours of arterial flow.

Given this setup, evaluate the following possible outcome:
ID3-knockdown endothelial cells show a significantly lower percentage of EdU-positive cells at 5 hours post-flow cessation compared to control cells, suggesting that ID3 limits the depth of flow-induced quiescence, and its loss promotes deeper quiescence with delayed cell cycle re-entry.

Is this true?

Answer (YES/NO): YES